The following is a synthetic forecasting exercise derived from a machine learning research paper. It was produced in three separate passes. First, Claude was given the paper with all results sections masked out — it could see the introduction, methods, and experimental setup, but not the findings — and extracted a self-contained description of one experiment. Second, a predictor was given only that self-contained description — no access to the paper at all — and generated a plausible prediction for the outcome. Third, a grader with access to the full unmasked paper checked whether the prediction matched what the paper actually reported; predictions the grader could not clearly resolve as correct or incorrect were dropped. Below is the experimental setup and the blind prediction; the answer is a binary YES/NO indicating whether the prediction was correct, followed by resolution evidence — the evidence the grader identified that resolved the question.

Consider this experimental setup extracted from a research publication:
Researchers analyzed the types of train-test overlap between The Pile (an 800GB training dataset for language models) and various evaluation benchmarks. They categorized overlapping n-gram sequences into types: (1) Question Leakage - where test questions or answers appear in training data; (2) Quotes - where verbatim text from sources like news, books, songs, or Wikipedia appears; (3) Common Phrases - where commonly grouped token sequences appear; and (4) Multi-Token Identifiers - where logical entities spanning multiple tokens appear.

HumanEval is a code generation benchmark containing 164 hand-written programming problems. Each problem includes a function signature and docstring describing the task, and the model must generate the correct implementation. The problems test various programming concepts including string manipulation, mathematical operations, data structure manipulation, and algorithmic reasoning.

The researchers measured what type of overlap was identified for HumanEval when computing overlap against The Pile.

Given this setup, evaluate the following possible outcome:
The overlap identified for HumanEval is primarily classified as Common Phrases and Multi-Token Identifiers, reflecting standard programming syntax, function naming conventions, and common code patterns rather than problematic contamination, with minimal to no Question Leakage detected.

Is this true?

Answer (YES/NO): NO